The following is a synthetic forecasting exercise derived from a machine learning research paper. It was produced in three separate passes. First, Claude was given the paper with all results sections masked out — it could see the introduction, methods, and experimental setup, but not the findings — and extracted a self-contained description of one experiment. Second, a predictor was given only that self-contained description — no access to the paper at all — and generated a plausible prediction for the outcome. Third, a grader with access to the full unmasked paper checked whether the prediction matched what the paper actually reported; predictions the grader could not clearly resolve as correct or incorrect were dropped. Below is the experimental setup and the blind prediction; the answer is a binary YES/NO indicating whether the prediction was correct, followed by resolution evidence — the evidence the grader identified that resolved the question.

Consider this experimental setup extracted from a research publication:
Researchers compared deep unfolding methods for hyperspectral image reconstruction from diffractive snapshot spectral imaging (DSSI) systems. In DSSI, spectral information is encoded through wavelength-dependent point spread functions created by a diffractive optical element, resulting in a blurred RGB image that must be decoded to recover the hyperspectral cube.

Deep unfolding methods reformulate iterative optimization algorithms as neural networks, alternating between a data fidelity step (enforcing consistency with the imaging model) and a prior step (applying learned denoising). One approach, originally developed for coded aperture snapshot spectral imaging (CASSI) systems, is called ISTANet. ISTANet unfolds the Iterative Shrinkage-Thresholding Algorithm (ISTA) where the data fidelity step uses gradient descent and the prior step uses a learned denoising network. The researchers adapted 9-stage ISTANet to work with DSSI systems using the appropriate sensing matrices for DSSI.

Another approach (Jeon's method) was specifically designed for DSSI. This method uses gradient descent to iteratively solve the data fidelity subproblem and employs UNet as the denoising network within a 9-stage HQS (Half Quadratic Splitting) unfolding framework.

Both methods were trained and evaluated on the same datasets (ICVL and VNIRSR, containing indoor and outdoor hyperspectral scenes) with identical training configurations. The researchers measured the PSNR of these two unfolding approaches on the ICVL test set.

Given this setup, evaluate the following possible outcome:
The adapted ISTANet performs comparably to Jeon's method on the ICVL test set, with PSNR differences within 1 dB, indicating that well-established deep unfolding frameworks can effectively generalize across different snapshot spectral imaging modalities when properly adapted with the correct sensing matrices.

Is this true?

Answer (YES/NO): NO